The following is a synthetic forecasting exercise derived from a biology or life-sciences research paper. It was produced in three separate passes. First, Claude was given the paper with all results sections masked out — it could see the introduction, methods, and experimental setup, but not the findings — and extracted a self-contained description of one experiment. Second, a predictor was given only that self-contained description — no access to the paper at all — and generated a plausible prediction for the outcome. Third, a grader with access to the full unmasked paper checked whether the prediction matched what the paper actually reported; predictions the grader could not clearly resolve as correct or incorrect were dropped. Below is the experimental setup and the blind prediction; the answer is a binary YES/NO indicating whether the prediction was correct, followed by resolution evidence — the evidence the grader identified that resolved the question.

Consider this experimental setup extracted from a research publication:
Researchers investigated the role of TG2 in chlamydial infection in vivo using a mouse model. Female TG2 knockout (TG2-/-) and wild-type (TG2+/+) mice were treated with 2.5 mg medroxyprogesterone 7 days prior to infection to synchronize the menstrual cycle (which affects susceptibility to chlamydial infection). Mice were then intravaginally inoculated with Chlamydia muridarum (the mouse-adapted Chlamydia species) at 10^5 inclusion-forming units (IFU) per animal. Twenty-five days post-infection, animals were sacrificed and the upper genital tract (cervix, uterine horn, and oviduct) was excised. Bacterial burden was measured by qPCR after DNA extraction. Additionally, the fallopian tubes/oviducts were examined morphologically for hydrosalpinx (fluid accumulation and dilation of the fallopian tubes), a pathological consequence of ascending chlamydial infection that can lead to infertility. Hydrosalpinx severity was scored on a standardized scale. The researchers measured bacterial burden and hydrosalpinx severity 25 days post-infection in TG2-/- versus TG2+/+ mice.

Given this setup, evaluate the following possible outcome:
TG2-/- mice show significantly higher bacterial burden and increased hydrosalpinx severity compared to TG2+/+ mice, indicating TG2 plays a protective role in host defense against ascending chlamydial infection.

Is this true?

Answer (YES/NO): NO